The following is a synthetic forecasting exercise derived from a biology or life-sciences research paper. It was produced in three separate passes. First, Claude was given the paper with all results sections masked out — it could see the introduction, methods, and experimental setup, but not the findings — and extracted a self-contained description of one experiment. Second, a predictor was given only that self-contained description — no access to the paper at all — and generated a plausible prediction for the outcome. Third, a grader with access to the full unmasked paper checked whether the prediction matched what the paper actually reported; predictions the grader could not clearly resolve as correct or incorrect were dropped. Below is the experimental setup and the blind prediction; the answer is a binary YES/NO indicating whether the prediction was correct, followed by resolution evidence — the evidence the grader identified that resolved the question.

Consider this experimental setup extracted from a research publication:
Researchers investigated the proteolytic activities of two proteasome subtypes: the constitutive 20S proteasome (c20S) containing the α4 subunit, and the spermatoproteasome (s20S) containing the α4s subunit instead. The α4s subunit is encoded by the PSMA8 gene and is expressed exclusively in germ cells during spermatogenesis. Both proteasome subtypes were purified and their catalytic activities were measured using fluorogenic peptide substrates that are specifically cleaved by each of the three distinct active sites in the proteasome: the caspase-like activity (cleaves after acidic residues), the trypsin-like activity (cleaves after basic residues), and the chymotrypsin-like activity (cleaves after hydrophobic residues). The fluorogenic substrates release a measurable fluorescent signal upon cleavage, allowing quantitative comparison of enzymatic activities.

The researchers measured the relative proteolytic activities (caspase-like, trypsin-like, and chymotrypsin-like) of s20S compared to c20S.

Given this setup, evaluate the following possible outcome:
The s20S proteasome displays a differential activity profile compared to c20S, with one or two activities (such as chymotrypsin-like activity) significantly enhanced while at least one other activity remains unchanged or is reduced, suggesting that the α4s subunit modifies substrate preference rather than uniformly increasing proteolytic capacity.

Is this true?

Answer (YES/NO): YES